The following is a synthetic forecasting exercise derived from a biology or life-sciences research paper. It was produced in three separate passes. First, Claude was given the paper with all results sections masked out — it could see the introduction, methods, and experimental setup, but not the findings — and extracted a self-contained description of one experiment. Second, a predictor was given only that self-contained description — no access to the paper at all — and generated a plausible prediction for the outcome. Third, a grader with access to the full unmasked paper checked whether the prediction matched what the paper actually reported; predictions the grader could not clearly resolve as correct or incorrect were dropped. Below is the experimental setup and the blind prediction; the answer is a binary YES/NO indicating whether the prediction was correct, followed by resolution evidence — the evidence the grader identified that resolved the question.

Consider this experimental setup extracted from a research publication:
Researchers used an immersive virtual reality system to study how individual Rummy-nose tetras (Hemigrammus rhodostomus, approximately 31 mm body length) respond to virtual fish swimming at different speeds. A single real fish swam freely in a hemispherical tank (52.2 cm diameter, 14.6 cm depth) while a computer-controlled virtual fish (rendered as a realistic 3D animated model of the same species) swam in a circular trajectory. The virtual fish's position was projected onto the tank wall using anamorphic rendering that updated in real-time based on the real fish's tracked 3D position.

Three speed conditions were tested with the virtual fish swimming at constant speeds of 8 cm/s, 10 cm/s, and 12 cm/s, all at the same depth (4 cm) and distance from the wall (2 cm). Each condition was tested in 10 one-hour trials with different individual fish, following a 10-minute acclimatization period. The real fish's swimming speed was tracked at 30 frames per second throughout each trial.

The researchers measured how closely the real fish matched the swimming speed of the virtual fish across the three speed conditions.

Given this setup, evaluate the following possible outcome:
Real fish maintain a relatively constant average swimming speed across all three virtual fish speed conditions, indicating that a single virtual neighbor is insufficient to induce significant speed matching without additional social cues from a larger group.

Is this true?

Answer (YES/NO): NO